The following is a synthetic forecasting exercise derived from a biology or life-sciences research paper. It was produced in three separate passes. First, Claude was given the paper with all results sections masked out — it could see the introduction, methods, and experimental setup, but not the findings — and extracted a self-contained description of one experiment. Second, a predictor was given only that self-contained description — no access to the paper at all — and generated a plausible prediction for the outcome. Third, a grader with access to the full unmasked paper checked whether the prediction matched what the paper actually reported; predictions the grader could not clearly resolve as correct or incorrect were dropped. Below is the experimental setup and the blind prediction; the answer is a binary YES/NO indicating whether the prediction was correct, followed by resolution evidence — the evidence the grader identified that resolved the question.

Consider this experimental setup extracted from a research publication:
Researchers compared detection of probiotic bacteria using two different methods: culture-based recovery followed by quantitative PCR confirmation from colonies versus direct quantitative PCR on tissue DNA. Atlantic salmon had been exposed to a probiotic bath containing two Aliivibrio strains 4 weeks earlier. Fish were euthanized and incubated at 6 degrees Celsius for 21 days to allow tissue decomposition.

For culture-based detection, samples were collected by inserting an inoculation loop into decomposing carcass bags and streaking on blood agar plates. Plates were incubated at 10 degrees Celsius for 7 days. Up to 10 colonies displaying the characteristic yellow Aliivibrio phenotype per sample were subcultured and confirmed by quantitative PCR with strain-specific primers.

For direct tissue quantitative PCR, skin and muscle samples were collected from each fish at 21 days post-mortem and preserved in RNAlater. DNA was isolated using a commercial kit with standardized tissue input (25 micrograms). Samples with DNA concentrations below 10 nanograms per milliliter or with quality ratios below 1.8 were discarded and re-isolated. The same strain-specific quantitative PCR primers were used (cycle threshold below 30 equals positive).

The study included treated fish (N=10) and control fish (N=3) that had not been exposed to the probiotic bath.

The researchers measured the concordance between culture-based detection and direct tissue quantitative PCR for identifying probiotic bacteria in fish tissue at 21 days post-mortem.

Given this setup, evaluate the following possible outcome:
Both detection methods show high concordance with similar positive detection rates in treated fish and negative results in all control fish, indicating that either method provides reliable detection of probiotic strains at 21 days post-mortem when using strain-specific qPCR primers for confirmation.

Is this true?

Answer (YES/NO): NO